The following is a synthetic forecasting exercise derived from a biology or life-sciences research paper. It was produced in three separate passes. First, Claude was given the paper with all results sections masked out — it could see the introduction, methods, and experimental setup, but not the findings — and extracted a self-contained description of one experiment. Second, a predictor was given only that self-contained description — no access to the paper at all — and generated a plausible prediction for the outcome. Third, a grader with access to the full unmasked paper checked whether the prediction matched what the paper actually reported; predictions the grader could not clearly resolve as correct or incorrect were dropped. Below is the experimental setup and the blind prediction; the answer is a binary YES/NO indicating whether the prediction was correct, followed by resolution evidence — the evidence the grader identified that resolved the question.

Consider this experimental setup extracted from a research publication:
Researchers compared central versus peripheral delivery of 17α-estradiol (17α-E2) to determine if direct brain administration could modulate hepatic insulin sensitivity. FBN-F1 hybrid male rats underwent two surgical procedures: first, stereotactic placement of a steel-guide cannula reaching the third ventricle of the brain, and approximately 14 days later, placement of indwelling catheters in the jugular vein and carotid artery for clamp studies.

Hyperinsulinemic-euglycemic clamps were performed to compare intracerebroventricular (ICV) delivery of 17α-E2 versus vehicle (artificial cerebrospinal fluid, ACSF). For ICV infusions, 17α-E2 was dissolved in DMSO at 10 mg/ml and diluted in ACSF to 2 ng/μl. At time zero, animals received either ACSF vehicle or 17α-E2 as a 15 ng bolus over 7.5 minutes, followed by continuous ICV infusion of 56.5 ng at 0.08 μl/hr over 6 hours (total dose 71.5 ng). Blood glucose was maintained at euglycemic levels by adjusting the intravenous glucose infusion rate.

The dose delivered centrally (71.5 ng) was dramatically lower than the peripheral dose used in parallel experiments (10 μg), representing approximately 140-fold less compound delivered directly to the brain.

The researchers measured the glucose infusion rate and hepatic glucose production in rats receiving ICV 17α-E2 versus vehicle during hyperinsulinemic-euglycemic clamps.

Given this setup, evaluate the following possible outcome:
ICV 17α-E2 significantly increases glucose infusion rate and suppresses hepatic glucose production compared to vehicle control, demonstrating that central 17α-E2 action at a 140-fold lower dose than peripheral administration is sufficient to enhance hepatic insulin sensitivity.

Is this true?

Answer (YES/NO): YES